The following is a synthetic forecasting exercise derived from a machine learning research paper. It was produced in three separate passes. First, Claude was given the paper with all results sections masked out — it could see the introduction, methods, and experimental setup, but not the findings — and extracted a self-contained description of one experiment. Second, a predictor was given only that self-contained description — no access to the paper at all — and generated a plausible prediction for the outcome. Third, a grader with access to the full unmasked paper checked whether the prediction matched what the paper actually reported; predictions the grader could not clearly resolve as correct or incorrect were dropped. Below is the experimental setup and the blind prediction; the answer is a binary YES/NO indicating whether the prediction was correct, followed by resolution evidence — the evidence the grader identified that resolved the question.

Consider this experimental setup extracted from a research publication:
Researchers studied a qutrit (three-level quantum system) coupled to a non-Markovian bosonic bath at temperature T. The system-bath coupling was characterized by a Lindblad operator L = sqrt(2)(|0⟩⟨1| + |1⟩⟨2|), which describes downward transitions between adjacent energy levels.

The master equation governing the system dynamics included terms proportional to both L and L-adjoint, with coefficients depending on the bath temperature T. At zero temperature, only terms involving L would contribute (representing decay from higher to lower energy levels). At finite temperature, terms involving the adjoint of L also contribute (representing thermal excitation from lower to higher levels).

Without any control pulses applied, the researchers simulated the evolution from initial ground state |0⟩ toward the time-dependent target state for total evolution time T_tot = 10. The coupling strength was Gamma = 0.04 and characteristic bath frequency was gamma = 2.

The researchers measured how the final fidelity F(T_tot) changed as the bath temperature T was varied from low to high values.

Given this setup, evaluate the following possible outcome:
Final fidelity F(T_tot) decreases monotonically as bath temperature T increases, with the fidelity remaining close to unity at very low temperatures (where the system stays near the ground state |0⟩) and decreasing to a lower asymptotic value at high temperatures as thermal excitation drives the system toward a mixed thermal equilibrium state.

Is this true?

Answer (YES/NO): YES